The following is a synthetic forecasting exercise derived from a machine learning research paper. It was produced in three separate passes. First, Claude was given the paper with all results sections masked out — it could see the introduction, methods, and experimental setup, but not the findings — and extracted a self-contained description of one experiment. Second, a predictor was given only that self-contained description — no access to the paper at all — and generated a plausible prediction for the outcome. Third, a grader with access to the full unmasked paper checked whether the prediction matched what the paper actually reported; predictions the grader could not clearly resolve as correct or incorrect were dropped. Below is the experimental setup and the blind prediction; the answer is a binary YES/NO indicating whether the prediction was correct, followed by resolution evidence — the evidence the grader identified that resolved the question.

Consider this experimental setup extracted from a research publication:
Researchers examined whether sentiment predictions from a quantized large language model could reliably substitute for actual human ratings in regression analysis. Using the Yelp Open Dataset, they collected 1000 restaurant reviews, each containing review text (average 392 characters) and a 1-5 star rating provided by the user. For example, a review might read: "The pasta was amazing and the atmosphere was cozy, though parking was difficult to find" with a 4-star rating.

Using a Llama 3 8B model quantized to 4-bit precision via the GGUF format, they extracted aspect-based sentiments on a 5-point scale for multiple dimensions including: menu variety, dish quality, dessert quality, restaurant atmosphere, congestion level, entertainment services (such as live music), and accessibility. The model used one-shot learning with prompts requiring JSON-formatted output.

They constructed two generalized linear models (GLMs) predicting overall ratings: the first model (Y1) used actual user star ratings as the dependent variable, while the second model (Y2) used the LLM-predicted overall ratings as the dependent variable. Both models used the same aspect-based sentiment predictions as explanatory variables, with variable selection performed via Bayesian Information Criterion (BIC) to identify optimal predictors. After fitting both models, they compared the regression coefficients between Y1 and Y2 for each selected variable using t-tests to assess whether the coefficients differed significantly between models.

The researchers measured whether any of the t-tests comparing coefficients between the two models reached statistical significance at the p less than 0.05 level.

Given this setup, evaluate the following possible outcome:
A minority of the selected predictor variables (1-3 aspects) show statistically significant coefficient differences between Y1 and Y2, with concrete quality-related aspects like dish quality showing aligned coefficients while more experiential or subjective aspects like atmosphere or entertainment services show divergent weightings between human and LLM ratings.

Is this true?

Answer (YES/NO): NO